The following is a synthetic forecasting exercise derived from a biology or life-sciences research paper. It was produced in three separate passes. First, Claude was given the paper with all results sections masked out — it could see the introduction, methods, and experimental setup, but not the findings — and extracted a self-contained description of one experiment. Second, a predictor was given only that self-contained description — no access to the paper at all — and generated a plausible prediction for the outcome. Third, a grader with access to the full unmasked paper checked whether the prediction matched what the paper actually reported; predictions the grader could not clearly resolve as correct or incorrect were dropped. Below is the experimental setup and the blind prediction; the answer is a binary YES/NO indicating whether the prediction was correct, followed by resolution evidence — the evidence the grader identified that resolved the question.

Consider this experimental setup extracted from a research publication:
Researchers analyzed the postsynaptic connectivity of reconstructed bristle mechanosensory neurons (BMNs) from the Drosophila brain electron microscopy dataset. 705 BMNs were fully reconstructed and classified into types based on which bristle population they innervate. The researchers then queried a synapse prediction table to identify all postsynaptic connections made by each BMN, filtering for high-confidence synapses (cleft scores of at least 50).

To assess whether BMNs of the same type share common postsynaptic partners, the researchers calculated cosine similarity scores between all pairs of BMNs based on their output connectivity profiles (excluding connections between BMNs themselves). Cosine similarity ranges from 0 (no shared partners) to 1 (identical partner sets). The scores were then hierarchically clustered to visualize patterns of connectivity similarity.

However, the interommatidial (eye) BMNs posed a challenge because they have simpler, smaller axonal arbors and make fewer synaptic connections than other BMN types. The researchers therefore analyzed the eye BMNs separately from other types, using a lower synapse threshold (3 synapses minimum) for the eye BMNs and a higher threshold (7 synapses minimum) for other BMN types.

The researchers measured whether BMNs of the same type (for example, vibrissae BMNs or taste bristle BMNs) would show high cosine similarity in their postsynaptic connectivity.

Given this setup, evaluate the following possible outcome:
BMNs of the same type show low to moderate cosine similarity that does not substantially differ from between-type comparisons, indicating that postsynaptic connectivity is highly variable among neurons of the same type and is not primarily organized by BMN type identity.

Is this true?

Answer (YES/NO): NO